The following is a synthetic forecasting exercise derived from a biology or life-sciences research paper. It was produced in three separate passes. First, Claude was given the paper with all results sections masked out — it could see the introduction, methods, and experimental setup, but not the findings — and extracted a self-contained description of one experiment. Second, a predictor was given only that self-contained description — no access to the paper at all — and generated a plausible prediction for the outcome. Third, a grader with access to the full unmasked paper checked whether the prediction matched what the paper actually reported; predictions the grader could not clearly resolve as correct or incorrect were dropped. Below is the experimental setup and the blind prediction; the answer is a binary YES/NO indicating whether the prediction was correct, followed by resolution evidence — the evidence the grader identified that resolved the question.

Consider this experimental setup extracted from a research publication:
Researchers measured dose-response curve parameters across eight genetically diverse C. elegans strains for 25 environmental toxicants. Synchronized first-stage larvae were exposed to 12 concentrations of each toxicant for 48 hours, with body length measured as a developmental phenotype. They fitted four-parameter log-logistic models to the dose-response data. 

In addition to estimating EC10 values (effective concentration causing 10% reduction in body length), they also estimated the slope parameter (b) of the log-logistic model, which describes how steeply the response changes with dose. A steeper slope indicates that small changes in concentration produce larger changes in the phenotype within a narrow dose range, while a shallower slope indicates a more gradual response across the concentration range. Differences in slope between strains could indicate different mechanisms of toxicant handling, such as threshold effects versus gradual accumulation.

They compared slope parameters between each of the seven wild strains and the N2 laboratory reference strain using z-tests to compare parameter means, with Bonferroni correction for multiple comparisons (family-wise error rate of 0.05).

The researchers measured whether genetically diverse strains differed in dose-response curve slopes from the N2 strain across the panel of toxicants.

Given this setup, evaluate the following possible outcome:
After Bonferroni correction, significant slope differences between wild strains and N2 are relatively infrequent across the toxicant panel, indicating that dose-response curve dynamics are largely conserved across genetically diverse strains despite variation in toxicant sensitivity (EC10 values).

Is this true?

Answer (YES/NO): NO